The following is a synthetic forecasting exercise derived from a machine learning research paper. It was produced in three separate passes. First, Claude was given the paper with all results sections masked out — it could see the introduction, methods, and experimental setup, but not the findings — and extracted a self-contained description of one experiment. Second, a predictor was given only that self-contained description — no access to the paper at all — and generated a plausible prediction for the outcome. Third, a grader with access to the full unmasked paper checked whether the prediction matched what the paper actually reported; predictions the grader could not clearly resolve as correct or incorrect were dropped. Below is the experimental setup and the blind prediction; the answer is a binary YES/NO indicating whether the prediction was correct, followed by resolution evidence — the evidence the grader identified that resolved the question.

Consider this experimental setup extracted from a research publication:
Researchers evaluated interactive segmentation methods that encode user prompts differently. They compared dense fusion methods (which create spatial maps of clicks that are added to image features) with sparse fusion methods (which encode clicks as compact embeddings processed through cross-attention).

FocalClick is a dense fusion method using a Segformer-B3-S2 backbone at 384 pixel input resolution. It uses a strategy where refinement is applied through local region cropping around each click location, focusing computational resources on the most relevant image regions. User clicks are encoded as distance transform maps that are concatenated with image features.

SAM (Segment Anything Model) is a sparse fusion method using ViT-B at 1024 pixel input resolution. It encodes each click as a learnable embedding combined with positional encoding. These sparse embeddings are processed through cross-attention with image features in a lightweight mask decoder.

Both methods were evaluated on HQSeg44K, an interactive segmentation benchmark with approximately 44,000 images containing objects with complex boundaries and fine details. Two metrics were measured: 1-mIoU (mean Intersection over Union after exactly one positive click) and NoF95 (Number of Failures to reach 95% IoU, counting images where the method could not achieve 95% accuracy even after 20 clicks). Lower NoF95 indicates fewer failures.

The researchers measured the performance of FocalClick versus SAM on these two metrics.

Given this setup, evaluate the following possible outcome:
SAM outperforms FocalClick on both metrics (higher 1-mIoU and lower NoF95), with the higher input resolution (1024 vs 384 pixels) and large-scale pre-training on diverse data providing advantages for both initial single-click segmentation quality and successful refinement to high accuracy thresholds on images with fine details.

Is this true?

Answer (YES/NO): NO